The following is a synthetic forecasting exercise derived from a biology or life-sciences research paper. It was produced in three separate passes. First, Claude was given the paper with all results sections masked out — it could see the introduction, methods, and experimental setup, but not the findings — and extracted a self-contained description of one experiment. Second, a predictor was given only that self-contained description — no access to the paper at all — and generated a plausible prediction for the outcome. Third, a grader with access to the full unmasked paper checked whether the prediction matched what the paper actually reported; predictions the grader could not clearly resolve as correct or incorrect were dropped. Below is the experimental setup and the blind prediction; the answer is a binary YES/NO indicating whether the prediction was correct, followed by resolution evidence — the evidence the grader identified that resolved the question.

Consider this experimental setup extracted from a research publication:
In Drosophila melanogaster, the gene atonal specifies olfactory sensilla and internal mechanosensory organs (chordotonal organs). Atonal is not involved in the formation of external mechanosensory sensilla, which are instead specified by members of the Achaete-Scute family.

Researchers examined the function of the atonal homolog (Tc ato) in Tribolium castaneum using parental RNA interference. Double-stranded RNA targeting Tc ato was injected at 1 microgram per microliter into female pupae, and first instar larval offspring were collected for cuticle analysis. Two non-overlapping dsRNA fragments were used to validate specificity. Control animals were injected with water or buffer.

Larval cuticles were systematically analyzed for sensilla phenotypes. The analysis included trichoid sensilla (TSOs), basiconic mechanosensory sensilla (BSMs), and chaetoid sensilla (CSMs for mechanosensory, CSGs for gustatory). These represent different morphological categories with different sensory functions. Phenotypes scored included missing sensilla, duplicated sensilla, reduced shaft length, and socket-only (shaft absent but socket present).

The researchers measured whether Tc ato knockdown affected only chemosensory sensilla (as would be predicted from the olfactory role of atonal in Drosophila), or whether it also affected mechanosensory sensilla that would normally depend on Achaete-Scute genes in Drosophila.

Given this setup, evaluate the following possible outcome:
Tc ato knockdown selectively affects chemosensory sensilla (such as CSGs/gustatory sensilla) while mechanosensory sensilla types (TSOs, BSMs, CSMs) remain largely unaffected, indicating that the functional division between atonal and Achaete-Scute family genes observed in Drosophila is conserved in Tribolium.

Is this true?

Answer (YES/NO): NO